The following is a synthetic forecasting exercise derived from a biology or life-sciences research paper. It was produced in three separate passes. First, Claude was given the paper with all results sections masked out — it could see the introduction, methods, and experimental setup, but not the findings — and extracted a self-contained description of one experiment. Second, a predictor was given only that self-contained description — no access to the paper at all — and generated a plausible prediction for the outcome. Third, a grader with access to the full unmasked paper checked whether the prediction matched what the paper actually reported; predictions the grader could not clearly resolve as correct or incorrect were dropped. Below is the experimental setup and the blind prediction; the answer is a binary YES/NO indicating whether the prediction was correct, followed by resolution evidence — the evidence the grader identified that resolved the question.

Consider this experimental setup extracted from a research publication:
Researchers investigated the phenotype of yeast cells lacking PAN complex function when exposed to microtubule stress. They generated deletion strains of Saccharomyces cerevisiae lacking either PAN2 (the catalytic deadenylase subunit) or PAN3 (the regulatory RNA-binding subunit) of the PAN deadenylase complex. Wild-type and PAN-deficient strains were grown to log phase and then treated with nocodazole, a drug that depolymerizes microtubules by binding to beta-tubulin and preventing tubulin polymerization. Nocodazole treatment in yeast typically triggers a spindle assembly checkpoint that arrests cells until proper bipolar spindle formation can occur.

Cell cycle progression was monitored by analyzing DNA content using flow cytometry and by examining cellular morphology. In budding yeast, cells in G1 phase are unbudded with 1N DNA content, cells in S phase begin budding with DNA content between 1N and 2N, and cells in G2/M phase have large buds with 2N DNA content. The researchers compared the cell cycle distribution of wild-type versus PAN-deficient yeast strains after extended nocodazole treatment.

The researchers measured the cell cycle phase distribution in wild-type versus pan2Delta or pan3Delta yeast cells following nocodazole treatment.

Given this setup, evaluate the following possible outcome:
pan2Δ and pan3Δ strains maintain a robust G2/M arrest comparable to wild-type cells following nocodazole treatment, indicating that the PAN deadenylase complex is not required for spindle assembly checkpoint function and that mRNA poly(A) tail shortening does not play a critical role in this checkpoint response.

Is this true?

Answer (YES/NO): NO